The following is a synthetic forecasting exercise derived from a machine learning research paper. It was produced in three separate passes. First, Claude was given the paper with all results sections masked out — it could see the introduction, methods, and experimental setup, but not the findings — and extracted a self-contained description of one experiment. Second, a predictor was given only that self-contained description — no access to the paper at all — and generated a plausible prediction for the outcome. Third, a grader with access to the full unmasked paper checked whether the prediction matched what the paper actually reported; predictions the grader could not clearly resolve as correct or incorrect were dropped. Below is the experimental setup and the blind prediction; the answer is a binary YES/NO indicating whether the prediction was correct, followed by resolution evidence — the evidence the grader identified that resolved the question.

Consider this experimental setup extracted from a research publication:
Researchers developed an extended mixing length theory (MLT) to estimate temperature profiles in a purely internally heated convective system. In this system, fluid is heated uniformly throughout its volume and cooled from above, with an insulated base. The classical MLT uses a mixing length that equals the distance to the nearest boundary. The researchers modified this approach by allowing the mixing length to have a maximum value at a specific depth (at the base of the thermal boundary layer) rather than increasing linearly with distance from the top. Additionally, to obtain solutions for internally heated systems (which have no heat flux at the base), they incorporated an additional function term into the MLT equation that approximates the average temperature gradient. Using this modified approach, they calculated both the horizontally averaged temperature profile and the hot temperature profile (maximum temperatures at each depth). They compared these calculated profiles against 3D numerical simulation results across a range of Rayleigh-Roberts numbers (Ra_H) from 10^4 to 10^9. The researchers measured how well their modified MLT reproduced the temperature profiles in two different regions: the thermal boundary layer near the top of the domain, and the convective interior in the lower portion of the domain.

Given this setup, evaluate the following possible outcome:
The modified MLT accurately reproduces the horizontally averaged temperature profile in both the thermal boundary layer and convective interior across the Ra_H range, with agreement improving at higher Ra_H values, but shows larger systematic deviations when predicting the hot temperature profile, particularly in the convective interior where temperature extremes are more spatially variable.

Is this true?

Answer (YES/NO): NO